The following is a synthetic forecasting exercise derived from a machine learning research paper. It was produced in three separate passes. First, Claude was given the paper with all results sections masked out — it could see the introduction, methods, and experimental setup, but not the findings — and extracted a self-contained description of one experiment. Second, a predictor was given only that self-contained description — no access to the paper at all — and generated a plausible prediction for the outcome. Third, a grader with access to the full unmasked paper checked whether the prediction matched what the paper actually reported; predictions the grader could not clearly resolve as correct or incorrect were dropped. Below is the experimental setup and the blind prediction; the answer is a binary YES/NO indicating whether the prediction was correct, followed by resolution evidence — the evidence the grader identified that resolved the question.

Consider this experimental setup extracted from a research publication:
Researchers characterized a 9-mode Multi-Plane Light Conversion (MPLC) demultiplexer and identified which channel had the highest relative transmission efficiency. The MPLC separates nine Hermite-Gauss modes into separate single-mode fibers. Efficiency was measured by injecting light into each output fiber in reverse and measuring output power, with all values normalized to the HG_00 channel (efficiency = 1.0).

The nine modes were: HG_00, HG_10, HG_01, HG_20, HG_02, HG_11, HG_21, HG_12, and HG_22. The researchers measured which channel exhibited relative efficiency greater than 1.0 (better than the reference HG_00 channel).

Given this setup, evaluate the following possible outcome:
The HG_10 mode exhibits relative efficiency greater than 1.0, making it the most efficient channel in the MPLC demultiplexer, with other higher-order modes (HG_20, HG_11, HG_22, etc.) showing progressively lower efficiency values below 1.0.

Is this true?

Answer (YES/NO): NO